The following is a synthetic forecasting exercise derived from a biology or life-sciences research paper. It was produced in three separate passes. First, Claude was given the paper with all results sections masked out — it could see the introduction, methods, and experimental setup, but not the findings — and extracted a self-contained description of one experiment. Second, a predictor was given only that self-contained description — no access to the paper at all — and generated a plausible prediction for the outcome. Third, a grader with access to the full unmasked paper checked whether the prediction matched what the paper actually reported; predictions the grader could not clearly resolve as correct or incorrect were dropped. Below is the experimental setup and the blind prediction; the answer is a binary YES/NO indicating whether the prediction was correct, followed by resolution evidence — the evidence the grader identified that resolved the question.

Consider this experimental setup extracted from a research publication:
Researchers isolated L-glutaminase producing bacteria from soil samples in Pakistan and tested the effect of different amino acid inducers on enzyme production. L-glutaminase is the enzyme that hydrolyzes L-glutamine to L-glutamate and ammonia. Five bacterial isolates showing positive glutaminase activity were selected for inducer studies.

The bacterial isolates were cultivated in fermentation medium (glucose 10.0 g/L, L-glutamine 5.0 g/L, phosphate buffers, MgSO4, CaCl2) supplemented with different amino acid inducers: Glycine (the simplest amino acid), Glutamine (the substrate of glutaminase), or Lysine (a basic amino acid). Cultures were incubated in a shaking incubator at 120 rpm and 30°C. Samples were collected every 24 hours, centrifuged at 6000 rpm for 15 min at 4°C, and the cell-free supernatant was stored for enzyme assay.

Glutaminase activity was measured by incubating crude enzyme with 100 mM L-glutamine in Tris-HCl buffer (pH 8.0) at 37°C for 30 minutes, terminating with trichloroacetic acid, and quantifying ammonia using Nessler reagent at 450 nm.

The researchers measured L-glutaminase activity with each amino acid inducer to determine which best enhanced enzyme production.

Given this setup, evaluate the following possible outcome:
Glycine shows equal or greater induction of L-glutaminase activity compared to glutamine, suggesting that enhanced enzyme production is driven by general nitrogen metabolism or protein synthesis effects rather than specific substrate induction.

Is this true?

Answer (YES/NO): NO